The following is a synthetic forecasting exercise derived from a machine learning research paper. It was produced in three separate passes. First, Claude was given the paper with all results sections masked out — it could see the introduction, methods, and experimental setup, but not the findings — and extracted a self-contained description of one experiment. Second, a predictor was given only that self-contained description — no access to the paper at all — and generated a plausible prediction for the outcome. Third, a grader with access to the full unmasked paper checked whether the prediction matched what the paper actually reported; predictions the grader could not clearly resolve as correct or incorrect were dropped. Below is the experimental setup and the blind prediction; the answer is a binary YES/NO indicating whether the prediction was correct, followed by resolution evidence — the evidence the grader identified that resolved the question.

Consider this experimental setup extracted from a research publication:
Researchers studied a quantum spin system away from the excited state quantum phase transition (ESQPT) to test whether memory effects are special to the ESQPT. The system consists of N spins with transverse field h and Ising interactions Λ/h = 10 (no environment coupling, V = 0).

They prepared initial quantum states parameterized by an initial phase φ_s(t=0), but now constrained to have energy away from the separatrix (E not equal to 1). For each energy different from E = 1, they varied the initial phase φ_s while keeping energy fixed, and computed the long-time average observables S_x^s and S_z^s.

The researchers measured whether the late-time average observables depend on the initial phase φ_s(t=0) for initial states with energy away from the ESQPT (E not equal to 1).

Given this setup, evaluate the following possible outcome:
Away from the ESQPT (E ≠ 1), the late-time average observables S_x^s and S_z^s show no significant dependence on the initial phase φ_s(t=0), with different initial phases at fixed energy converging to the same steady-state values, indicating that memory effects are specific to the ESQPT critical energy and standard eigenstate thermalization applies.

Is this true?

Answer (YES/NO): YES